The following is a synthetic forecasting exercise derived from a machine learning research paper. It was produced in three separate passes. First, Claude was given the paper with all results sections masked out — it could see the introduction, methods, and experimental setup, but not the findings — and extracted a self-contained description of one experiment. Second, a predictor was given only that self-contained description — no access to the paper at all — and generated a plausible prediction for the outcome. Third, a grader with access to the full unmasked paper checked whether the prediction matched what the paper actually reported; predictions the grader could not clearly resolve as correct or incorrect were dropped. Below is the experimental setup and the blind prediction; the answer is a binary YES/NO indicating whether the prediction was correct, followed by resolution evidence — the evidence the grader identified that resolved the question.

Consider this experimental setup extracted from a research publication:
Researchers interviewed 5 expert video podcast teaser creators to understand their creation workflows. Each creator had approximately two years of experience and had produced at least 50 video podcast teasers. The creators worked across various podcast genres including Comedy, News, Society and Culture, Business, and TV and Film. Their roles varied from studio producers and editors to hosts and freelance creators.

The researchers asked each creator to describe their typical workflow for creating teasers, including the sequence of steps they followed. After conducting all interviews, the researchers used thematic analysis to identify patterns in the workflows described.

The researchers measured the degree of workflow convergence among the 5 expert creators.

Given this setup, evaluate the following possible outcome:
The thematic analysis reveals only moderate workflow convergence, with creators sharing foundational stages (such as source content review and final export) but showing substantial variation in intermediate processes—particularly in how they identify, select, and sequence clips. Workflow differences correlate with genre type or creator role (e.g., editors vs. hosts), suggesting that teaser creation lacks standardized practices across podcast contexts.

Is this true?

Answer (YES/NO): NO